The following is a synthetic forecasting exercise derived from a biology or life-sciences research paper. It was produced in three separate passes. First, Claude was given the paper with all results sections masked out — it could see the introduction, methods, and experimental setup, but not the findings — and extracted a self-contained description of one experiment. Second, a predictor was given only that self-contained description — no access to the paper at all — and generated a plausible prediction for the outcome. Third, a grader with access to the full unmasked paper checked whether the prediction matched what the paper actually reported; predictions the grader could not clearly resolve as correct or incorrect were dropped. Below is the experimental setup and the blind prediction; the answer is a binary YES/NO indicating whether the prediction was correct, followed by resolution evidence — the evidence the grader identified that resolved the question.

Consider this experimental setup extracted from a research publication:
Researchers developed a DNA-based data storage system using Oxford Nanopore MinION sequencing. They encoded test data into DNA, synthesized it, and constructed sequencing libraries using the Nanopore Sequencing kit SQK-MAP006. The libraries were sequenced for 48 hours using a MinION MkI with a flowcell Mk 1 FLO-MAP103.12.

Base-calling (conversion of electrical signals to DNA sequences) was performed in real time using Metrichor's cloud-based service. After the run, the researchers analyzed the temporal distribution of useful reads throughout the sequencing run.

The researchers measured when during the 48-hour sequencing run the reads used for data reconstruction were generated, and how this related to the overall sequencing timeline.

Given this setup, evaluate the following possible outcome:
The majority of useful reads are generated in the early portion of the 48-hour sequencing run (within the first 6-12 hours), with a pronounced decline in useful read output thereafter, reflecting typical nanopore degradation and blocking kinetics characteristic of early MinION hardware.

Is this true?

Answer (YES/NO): YES